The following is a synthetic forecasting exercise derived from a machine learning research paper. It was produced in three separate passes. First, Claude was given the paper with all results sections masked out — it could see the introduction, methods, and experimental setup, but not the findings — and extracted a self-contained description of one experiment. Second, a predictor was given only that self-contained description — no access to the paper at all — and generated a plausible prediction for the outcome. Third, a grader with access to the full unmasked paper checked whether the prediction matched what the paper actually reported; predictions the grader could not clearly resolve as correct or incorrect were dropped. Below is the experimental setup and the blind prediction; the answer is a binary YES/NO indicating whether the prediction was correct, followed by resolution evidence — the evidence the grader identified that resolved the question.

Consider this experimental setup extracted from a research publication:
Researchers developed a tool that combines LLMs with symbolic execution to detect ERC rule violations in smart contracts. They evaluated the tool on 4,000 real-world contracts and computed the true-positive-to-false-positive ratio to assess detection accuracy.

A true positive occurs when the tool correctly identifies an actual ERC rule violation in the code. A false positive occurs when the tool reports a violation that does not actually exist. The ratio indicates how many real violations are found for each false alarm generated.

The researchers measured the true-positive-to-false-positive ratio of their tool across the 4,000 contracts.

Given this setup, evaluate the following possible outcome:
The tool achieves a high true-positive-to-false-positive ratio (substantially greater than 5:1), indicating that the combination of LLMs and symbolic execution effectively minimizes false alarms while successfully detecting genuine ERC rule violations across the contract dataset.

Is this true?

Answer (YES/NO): NO